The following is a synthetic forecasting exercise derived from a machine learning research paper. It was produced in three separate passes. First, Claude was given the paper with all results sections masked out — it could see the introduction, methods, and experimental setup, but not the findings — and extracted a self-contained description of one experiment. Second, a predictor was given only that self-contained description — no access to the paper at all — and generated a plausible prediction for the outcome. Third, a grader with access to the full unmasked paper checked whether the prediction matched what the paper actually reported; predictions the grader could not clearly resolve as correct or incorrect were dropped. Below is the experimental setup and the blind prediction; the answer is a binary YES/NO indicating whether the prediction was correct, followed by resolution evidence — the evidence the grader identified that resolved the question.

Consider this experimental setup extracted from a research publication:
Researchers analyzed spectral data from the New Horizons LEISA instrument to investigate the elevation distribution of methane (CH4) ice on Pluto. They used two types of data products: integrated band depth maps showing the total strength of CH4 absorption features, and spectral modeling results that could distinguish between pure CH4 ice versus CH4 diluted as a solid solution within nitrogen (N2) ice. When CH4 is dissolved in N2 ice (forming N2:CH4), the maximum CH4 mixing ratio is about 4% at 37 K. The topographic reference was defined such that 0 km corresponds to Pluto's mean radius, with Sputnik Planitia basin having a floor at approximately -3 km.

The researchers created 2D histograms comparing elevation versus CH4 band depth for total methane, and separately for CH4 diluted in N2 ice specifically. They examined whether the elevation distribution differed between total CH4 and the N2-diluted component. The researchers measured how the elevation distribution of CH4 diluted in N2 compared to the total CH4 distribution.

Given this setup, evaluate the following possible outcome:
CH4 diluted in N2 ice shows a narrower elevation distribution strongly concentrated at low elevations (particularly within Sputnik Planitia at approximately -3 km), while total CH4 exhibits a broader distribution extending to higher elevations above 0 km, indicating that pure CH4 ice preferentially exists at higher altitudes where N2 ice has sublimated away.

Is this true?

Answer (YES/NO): YES